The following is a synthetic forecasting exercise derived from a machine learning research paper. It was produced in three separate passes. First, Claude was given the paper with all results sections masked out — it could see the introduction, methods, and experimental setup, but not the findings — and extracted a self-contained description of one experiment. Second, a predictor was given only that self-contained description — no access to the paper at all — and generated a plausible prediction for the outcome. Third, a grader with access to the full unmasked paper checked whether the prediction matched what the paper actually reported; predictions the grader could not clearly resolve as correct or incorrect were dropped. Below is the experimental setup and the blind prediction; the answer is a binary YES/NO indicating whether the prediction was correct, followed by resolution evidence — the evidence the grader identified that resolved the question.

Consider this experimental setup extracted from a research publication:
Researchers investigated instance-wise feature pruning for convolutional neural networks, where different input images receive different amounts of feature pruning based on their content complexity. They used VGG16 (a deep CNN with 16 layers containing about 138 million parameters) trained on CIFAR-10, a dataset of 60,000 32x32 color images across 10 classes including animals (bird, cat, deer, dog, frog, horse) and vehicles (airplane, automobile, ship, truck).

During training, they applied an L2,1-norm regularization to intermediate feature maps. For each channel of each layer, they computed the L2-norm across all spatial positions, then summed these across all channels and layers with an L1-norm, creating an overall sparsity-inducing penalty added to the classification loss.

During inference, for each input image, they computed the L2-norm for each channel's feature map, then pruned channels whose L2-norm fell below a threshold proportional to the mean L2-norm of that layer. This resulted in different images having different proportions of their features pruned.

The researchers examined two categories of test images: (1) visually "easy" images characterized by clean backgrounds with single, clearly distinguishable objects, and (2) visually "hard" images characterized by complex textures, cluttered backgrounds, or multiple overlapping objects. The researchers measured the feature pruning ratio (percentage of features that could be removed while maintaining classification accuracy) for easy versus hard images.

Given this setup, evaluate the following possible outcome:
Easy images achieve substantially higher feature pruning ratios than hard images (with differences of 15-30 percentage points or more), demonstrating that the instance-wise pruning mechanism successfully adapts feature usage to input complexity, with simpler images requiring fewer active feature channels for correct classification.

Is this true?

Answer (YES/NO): YES